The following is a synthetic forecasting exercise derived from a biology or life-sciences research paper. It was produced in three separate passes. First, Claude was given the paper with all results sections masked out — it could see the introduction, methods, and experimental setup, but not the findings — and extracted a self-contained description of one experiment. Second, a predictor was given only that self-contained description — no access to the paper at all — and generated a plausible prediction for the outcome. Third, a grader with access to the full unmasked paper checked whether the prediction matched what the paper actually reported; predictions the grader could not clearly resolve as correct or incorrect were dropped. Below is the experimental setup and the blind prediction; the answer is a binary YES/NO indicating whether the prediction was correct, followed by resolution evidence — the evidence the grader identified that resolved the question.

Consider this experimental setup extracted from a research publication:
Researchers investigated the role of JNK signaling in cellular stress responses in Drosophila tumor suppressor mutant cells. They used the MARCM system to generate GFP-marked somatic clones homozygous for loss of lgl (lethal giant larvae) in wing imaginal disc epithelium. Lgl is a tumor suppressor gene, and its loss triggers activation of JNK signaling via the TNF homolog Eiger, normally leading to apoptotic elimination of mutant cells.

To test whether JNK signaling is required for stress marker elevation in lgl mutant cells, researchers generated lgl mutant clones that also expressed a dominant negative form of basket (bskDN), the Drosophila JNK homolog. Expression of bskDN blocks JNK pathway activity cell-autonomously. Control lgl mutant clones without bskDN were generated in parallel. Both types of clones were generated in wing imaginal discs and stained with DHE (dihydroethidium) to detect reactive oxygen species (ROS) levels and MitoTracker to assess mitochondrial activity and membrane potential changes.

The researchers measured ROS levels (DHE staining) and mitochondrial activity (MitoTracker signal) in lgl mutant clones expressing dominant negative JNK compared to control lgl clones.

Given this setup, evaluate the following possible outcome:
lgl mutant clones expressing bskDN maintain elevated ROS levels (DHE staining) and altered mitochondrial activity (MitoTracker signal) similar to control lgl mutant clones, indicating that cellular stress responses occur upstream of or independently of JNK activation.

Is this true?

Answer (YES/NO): NO